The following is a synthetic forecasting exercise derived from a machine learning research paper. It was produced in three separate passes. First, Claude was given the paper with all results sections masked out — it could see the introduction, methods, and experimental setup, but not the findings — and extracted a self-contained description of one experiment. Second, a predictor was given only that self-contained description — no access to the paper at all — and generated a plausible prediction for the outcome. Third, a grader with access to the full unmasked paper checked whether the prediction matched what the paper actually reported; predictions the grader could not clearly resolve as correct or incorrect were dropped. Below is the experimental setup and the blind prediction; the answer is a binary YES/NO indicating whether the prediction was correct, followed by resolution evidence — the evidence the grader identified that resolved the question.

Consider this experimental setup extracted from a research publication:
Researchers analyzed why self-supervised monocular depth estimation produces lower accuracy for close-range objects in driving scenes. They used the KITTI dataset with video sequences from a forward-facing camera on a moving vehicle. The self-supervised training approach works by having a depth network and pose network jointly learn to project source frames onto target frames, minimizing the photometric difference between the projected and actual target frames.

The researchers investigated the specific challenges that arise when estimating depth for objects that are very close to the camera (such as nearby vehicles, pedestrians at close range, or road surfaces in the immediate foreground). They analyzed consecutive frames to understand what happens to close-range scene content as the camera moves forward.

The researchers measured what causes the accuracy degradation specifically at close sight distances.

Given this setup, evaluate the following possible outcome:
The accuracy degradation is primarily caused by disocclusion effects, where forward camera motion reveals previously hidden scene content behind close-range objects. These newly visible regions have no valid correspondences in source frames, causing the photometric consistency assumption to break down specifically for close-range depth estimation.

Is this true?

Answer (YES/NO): NO